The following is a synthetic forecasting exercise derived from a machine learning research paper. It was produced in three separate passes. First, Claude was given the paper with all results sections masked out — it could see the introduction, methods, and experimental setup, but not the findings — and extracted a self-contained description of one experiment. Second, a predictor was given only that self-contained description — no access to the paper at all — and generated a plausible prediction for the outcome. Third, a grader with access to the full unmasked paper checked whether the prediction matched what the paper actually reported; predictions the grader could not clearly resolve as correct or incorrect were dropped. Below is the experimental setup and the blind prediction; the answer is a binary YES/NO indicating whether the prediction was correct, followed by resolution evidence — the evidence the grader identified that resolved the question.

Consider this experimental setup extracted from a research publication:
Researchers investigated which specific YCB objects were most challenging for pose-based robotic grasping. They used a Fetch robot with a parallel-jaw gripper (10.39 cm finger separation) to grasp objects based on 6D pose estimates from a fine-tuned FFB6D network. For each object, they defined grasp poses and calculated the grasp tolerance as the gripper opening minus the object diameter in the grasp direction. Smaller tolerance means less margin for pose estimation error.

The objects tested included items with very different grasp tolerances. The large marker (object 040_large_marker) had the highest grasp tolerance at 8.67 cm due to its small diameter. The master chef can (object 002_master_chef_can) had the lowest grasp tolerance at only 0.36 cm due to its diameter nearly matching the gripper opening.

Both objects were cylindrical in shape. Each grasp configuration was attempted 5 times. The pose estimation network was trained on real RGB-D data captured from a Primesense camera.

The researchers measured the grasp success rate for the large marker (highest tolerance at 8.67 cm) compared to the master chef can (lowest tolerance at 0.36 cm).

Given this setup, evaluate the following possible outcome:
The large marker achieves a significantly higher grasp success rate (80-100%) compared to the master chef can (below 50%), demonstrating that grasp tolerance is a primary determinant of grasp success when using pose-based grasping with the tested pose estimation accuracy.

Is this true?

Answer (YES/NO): NO